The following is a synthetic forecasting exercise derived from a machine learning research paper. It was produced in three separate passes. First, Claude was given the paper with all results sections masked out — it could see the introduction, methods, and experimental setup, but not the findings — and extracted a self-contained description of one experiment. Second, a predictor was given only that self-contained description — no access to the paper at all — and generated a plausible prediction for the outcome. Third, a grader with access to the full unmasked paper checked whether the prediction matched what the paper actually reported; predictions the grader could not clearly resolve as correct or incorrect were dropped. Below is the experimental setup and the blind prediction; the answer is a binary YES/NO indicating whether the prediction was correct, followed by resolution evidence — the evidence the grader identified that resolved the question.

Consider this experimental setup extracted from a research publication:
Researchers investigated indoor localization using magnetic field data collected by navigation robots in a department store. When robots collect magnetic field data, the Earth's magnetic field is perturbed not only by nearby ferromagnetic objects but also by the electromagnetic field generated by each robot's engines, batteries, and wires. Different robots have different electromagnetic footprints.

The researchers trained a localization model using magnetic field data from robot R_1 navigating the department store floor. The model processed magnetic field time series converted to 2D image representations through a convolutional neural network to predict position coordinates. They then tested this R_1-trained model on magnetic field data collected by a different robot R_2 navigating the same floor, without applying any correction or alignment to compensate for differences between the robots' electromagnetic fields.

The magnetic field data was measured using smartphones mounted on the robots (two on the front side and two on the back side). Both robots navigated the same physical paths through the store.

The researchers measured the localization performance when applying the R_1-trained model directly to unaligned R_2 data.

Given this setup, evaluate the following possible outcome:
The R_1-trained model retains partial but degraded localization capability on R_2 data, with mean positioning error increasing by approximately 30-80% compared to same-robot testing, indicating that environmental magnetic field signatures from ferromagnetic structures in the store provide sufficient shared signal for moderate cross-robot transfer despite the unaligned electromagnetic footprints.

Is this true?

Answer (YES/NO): NO